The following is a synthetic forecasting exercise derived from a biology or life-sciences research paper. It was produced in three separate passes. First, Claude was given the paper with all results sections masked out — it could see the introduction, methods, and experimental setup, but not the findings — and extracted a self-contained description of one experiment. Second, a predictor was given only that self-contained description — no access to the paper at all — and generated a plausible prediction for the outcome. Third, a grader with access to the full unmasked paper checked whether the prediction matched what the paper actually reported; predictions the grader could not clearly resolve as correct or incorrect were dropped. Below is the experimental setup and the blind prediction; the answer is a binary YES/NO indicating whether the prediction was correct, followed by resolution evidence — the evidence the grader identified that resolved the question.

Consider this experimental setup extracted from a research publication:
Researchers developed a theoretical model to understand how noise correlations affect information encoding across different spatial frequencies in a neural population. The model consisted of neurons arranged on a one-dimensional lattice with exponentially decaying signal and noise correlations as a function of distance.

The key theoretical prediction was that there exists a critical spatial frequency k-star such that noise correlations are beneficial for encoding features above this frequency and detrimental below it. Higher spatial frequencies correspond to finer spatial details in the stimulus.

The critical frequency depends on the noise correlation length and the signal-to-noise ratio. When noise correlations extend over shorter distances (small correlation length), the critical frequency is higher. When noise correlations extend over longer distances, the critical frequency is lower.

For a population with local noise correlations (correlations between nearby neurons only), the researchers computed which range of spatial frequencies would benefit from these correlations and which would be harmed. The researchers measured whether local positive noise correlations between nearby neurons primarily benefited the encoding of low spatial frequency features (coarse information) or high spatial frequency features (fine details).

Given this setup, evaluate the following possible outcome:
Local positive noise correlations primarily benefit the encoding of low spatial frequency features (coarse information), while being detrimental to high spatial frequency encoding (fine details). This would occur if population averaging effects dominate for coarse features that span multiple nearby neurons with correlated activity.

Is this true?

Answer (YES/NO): NO